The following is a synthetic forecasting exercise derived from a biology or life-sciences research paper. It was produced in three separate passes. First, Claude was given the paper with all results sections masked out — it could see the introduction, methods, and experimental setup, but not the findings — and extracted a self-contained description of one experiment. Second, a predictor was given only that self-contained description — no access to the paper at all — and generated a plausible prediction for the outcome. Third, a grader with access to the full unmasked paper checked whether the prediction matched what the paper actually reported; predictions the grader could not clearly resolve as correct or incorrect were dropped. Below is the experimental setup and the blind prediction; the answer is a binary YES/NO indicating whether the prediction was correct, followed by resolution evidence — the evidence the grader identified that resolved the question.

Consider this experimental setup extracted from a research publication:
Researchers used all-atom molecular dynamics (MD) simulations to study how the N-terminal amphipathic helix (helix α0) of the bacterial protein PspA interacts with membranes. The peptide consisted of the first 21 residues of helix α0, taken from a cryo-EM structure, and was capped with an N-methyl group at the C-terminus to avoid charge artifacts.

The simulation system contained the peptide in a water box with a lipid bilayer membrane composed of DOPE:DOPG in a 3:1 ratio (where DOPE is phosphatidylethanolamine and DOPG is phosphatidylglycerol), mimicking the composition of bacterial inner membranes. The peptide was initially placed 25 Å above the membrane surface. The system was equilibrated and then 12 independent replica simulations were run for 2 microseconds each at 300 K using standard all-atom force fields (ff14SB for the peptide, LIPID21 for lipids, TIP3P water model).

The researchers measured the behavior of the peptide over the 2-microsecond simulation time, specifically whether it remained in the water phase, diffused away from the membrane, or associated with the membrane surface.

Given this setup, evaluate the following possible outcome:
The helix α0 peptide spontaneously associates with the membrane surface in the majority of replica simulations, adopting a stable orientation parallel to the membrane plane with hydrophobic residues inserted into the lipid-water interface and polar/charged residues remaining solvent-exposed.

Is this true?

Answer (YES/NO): NO